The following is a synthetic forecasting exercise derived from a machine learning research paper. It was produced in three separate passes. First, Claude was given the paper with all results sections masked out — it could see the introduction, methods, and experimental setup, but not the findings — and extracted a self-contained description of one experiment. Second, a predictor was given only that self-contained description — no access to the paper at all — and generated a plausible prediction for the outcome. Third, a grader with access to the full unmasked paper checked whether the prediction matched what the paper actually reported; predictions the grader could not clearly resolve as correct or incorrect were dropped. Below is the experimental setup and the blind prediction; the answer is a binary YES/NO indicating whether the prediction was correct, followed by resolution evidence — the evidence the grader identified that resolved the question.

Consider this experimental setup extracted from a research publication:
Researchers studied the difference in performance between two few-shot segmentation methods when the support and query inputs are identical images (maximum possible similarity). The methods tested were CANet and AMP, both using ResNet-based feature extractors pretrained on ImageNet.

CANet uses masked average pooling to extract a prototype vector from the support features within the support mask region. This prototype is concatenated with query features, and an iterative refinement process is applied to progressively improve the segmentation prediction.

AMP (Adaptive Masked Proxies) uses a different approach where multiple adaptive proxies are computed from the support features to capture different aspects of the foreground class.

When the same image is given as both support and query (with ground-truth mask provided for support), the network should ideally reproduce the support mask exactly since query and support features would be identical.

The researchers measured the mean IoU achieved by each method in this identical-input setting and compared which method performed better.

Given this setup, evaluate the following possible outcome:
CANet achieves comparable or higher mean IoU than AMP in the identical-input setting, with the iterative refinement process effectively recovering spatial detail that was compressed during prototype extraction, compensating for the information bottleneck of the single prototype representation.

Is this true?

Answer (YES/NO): NO